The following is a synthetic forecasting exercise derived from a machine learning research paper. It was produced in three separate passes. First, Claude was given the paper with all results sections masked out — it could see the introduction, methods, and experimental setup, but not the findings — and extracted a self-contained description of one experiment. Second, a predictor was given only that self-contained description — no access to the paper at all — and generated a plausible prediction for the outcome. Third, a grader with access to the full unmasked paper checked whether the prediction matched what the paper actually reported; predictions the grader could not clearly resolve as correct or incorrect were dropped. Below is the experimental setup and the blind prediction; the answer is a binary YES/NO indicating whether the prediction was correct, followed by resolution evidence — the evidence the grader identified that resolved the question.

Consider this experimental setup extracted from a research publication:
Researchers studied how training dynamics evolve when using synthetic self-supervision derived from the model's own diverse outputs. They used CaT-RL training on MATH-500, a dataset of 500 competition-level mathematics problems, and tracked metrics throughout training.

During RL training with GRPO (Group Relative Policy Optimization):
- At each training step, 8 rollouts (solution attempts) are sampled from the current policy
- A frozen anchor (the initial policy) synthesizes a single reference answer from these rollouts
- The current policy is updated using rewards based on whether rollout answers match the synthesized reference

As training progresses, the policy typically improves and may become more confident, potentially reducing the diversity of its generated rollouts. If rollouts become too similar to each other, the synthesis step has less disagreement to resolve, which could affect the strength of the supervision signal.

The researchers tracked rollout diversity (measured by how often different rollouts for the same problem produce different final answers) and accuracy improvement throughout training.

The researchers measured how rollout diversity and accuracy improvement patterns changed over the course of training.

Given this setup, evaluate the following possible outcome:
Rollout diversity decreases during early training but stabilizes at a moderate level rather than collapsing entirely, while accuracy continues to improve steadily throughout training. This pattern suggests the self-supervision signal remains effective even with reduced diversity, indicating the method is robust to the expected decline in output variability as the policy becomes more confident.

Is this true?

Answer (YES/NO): NO